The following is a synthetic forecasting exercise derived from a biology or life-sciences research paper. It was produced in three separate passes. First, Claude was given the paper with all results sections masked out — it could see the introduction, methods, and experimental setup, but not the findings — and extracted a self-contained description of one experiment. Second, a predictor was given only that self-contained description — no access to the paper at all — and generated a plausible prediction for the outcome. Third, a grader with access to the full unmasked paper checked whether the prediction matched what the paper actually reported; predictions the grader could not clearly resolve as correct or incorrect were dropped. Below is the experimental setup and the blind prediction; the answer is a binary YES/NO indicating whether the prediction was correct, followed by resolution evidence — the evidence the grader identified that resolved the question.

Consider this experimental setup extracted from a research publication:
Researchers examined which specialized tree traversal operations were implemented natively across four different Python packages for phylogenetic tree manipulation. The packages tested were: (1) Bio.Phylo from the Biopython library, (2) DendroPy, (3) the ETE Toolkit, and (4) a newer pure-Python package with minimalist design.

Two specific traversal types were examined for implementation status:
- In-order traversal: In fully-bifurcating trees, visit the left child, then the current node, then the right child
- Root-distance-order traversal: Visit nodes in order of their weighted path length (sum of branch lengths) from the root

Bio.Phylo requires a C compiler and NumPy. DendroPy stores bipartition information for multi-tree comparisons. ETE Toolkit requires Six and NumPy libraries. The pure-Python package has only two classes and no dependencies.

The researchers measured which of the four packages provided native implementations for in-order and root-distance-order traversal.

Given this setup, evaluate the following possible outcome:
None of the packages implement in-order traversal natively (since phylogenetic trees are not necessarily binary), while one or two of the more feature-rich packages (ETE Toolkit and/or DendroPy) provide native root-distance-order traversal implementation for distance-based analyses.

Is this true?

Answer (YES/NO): NO